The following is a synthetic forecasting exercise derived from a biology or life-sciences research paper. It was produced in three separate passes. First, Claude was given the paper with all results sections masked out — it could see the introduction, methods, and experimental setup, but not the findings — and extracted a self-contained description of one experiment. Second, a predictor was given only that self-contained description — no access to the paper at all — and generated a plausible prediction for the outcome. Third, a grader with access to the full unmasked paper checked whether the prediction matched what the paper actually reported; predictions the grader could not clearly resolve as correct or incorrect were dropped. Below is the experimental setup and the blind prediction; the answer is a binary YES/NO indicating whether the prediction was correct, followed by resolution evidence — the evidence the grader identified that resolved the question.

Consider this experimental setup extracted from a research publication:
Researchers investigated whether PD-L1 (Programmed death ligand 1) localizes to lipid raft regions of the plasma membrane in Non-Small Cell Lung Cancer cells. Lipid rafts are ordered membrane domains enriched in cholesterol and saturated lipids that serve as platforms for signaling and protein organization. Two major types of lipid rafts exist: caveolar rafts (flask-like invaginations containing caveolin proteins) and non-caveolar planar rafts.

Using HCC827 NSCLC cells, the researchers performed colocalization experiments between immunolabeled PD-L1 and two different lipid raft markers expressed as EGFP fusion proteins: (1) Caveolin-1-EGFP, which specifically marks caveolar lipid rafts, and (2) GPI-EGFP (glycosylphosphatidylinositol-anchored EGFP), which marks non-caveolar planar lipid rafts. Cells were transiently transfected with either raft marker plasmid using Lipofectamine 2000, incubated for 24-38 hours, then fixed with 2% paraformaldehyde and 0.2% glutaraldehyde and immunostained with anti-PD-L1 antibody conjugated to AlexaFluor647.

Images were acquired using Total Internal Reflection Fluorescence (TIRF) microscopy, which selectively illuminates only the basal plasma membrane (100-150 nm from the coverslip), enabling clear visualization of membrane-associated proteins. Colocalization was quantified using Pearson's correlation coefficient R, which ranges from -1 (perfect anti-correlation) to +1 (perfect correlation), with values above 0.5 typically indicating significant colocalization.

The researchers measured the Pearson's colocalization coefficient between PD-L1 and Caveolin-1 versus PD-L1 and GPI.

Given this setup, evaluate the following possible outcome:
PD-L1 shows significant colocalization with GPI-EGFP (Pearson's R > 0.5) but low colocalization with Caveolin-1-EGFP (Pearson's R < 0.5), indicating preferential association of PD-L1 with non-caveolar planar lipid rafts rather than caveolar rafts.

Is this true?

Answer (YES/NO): NO